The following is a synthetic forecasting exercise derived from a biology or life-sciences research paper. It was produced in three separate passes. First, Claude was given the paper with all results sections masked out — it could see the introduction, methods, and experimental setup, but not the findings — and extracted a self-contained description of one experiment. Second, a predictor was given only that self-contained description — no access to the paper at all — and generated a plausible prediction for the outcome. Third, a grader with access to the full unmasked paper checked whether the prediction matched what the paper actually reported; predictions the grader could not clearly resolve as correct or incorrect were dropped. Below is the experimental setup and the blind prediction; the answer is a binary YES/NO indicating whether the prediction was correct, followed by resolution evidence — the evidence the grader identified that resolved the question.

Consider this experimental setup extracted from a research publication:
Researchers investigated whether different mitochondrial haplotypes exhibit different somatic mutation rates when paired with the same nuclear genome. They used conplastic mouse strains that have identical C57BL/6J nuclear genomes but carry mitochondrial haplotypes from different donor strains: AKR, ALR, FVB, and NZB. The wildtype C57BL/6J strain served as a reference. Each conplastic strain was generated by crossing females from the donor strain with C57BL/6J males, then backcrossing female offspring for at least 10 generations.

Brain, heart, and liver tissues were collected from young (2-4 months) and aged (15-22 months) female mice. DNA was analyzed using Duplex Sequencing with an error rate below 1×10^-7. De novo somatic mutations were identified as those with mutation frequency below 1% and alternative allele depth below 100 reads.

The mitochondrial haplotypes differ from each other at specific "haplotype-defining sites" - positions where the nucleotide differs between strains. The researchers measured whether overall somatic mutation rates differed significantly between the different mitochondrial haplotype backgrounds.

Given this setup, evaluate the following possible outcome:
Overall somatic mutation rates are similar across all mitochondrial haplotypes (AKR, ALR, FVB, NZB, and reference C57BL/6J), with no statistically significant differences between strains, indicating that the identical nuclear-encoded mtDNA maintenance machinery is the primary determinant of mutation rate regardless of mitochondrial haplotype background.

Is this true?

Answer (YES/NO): NO